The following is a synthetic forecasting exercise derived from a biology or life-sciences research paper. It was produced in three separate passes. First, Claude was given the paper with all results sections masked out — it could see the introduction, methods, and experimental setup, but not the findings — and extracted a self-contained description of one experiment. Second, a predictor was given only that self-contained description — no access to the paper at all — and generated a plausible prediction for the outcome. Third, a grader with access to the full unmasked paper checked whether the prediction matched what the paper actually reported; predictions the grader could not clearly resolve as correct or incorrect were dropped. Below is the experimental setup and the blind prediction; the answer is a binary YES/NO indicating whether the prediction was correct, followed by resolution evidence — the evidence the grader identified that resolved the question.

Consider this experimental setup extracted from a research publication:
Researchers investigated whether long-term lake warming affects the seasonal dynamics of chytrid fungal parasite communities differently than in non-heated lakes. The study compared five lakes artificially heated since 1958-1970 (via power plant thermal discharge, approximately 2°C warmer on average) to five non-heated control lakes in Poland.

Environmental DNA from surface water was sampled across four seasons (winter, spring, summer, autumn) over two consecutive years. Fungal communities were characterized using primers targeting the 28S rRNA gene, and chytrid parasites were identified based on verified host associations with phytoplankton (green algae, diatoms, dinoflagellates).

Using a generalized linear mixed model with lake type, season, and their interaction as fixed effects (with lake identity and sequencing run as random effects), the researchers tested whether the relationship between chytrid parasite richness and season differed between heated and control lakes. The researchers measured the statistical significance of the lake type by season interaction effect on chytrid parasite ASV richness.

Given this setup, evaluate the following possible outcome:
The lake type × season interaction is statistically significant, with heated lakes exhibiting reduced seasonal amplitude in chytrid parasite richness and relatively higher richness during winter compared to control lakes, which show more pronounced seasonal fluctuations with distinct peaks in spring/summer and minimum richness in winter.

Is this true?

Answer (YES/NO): NO